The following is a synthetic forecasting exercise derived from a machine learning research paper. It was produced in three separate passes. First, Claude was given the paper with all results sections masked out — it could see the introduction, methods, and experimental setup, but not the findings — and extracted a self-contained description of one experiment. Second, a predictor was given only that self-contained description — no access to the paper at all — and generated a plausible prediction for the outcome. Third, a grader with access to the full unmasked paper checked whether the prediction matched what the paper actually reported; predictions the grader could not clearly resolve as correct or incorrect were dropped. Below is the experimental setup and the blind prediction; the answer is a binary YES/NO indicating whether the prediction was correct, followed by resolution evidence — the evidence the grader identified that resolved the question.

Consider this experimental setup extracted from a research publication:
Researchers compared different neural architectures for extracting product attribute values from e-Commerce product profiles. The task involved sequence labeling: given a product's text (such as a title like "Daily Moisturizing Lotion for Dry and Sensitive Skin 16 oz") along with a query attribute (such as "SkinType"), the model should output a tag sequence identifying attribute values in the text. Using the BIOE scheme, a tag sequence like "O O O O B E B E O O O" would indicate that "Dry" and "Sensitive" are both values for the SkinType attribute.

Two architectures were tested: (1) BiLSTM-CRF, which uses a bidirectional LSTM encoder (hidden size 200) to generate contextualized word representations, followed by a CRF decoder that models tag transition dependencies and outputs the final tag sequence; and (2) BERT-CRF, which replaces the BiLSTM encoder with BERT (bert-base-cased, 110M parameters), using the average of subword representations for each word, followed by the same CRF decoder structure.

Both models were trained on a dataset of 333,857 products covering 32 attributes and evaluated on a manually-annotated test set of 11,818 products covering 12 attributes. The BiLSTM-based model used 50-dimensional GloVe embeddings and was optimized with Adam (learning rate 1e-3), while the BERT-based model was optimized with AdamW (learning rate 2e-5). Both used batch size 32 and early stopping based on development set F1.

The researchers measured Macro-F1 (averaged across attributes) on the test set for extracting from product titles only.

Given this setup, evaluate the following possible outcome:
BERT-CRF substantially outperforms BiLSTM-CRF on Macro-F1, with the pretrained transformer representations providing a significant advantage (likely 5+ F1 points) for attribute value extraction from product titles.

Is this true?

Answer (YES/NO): NO